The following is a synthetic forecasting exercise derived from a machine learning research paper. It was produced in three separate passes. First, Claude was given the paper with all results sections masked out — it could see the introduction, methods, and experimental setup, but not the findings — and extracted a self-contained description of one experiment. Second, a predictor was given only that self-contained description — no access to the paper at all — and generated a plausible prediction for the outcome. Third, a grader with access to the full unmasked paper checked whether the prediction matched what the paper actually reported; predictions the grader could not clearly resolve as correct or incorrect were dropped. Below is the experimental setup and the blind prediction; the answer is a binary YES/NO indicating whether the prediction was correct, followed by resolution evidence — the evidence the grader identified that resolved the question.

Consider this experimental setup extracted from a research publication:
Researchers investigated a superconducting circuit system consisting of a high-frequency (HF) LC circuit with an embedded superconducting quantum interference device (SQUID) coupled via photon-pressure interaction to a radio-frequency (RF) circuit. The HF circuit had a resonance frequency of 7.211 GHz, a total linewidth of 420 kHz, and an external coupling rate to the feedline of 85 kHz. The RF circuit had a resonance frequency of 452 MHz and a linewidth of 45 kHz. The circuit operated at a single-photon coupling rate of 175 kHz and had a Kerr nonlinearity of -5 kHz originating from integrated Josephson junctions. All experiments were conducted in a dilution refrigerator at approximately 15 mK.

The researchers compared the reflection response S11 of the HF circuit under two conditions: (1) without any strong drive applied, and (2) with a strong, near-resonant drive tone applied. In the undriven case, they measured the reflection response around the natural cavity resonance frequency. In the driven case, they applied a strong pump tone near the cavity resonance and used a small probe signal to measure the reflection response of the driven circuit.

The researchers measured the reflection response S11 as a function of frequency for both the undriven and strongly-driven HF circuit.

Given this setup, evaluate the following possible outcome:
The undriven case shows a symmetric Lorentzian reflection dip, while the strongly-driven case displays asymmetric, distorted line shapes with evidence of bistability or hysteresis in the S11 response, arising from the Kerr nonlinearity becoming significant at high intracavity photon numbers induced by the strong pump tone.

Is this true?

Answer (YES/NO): NO